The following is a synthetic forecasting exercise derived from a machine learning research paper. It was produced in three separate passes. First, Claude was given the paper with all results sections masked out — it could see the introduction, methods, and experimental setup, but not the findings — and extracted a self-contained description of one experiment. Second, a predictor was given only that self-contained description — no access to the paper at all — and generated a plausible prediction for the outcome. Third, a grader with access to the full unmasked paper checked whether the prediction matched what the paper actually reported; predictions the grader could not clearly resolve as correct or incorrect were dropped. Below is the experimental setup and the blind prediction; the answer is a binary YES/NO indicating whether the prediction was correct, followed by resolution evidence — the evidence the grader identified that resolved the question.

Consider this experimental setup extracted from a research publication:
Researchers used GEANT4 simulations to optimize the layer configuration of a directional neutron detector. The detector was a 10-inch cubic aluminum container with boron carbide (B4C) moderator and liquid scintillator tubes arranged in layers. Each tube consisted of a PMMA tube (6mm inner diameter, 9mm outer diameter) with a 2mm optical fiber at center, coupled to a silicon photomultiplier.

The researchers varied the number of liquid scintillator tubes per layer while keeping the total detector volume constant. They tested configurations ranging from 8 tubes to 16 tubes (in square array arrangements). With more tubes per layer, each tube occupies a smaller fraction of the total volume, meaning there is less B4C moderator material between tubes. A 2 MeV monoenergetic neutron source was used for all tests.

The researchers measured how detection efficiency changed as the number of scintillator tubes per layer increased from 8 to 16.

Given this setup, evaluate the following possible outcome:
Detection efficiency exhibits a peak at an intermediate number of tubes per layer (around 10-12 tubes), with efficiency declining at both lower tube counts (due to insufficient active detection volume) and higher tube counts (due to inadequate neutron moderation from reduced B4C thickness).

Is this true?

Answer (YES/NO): NO